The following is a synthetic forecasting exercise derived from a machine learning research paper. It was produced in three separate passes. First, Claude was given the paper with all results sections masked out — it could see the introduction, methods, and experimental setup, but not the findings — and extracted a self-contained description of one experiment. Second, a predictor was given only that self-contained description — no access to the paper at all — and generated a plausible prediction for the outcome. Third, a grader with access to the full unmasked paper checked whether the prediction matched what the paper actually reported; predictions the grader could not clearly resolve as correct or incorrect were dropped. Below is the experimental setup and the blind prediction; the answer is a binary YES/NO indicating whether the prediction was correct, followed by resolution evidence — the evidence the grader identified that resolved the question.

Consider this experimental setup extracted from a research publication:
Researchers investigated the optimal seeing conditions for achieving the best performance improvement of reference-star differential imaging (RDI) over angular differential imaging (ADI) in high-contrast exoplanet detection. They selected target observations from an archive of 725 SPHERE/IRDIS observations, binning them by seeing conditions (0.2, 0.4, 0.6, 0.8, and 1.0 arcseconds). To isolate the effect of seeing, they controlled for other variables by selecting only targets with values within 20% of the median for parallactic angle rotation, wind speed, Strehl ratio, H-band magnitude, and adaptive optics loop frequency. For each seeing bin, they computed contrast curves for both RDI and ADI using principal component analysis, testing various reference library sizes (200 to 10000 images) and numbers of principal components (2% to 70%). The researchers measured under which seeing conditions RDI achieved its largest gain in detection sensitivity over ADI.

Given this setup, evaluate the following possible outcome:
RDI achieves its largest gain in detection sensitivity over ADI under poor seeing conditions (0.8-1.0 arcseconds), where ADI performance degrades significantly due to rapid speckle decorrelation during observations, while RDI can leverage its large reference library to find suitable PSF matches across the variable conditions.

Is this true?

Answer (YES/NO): NO